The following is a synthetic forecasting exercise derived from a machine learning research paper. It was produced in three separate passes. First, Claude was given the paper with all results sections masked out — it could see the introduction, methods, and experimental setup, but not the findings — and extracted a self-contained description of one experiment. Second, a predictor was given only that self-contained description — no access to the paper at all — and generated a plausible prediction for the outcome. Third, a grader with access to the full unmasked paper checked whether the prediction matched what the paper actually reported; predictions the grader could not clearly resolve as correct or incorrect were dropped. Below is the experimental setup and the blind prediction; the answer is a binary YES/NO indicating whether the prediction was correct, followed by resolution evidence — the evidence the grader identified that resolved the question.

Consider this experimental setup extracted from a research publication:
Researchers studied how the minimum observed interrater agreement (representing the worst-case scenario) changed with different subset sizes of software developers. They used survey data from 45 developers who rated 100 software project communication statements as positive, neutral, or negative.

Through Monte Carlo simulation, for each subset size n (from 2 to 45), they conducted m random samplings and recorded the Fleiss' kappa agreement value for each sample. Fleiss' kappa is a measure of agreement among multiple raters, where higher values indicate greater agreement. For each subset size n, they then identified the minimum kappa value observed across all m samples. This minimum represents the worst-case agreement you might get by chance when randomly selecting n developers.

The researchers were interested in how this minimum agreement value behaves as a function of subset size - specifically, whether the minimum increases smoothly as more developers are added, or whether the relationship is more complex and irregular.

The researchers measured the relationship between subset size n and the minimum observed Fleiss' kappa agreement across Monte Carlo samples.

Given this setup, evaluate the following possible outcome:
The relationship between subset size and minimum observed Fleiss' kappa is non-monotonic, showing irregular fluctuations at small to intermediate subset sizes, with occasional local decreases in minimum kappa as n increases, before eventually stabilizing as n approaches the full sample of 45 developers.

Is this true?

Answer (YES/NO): NO